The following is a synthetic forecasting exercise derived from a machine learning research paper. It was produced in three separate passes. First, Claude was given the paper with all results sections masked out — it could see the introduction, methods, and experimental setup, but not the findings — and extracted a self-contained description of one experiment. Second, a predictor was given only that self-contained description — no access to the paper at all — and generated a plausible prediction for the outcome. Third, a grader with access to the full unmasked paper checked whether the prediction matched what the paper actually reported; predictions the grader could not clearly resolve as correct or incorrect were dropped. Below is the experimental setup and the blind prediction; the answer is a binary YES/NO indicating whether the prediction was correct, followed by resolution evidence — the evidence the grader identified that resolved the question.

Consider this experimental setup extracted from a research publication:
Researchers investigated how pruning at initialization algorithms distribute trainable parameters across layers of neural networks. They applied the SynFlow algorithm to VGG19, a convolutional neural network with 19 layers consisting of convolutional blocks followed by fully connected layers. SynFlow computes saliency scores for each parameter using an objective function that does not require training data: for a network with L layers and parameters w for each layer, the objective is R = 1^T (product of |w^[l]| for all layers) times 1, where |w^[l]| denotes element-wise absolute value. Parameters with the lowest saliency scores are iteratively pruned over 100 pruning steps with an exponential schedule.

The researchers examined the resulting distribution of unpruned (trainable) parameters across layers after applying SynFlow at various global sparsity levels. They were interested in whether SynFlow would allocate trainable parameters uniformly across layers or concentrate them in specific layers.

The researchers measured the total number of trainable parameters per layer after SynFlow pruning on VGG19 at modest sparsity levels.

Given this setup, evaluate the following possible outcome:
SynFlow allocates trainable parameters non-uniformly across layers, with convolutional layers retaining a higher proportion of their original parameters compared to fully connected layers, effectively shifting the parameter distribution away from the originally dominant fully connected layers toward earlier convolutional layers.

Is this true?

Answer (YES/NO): NO